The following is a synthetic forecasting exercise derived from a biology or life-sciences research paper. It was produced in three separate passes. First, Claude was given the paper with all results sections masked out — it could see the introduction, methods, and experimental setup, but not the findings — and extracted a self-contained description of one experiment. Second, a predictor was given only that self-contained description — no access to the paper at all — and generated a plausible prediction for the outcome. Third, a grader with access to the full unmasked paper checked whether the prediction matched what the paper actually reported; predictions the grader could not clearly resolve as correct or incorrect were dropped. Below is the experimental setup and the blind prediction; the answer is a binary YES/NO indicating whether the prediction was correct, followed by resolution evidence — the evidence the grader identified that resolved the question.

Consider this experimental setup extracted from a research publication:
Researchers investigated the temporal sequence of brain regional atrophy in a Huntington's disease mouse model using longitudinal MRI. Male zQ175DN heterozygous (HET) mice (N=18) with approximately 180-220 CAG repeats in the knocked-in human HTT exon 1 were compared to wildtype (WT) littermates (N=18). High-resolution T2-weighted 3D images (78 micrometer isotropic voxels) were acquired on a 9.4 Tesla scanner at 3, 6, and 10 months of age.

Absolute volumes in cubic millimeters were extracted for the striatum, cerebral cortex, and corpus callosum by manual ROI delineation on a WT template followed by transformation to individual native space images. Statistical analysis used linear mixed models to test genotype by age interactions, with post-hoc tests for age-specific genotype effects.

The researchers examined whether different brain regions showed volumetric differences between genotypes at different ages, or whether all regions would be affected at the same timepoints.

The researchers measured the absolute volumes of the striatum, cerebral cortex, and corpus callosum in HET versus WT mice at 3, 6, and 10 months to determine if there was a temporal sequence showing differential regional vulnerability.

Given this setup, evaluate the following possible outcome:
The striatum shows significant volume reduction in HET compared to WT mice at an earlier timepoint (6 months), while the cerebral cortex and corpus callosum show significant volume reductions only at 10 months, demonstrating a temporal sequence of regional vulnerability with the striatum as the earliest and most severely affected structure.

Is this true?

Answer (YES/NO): NO